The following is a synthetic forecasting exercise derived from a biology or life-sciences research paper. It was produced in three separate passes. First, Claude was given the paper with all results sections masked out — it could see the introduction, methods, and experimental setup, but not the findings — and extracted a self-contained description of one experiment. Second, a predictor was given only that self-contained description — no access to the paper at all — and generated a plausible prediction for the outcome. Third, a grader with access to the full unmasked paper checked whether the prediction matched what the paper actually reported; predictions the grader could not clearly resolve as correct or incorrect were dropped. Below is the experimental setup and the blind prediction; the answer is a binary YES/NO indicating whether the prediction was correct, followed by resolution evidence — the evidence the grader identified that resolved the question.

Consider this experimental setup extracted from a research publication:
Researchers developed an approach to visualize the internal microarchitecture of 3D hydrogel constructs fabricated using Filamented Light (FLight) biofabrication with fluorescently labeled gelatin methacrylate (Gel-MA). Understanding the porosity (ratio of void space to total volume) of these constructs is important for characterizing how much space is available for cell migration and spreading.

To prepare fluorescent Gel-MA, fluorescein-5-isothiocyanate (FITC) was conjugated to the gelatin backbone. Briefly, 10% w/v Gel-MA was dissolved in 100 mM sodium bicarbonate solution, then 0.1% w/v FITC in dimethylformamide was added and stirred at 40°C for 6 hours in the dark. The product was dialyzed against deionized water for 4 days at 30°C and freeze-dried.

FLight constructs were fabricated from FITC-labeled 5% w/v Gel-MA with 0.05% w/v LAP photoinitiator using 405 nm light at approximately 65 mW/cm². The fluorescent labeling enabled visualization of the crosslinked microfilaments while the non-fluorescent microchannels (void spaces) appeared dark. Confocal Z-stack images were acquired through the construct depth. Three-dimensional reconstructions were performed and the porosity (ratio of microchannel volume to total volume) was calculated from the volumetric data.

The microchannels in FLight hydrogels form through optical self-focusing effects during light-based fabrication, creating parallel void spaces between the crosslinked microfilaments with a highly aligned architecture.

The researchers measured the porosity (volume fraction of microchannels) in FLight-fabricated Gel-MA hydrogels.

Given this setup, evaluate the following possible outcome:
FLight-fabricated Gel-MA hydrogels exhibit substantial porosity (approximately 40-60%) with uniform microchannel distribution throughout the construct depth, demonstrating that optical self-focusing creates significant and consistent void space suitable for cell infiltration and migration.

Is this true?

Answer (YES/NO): NO